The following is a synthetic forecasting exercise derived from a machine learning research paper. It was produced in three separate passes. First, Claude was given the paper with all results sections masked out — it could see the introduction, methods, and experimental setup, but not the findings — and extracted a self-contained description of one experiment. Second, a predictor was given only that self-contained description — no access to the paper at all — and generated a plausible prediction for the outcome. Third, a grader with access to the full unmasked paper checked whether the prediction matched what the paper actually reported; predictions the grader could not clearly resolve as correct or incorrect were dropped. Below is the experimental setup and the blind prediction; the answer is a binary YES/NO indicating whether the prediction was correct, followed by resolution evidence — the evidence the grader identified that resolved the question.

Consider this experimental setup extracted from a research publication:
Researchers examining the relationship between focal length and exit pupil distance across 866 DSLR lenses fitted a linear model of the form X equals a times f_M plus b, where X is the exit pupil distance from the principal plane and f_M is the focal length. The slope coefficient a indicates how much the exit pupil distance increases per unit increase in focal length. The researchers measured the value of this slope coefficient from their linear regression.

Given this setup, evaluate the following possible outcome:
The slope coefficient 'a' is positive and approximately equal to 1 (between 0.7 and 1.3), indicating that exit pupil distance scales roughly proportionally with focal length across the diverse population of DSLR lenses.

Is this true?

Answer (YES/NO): YES